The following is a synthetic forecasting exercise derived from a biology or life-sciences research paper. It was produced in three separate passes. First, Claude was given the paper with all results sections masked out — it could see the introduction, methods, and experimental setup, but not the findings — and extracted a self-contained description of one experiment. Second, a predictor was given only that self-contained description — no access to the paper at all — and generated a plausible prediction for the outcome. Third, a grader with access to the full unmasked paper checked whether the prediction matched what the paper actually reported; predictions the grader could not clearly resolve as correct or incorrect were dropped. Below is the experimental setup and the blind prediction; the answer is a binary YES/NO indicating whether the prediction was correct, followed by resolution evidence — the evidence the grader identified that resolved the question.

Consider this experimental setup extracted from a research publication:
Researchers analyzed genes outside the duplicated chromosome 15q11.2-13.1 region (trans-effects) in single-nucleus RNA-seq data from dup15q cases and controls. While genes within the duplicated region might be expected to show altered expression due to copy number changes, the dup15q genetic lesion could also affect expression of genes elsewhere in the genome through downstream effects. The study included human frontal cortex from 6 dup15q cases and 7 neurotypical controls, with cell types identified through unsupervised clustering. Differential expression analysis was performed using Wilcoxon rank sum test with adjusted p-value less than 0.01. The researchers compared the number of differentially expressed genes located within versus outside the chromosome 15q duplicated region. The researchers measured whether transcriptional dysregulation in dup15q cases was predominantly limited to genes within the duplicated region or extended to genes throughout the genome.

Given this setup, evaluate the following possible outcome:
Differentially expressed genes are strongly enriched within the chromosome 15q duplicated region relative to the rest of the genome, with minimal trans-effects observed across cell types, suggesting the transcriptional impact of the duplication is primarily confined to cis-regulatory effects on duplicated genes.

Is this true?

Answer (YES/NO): NO